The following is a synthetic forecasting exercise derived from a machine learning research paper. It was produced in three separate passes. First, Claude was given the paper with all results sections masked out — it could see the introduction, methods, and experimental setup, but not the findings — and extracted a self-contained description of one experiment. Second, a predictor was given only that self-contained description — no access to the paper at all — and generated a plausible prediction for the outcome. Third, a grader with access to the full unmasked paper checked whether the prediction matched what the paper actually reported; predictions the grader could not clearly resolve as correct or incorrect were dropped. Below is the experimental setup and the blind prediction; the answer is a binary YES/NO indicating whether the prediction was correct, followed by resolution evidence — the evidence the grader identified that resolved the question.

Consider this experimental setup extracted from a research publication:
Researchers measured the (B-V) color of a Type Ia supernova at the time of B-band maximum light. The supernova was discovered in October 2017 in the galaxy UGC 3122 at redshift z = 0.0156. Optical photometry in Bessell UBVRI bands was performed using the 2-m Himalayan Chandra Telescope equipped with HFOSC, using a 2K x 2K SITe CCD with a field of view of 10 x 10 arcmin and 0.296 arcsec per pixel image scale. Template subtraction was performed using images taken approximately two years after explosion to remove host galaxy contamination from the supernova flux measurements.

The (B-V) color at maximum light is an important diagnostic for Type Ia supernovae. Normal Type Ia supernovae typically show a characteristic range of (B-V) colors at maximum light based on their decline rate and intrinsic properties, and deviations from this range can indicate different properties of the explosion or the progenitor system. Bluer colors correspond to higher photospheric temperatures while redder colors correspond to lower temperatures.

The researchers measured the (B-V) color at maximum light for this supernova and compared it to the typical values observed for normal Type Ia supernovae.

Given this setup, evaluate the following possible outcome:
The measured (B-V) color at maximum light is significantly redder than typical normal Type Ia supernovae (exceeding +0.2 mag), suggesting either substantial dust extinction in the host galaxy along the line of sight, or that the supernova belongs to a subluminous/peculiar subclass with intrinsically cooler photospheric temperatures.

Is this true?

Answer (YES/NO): NO